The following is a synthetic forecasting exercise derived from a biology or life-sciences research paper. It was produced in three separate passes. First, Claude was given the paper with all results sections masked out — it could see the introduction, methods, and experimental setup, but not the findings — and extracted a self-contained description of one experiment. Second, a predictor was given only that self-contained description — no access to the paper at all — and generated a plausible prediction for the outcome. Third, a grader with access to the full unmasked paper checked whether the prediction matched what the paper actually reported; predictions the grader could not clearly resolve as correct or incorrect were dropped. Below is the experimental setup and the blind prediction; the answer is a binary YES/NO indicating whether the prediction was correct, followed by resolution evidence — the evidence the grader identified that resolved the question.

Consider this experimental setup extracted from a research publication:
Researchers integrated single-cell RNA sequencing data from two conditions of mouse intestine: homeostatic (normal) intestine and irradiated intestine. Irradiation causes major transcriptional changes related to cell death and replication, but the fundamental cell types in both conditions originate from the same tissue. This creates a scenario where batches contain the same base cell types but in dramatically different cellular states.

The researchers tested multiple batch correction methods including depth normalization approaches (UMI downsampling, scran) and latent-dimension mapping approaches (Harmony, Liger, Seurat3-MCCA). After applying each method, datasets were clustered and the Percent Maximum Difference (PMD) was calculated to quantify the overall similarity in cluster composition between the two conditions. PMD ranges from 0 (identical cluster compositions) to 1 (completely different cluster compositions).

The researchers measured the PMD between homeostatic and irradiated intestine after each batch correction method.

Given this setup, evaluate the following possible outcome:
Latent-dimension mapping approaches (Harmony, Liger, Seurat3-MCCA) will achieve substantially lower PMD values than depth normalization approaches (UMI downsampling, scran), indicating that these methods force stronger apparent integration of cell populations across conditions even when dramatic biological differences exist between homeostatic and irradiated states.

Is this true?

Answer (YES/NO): YES